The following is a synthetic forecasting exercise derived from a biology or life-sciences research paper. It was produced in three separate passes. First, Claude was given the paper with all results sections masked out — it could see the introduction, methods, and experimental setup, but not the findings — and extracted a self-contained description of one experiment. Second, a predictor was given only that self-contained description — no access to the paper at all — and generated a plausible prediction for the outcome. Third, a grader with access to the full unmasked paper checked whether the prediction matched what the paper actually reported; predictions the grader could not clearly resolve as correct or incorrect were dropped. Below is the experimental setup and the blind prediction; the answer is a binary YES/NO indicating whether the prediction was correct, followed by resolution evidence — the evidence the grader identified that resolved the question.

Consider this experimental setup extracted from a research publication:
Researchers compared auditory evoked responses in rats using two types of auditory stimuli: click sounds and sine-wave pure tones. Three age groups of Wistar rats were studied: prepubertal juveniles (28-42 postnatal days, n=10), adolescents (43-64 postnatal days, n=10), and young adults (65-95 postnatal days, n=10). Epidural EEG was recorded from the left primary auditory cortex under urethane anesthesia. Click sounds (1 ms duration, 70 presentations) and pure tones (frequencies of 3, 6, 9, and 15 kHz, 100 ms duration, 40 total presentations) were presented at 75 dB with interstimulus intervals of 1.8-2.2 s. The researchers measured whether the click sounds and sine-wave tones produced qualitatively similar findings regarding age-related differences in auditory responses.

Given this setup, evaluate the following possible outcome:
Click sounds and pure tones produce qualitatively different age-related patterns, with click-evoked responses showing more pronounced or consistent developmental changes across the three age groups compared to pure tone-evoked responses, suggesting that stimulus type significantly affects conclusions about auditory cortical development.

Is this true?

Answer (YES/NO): NO